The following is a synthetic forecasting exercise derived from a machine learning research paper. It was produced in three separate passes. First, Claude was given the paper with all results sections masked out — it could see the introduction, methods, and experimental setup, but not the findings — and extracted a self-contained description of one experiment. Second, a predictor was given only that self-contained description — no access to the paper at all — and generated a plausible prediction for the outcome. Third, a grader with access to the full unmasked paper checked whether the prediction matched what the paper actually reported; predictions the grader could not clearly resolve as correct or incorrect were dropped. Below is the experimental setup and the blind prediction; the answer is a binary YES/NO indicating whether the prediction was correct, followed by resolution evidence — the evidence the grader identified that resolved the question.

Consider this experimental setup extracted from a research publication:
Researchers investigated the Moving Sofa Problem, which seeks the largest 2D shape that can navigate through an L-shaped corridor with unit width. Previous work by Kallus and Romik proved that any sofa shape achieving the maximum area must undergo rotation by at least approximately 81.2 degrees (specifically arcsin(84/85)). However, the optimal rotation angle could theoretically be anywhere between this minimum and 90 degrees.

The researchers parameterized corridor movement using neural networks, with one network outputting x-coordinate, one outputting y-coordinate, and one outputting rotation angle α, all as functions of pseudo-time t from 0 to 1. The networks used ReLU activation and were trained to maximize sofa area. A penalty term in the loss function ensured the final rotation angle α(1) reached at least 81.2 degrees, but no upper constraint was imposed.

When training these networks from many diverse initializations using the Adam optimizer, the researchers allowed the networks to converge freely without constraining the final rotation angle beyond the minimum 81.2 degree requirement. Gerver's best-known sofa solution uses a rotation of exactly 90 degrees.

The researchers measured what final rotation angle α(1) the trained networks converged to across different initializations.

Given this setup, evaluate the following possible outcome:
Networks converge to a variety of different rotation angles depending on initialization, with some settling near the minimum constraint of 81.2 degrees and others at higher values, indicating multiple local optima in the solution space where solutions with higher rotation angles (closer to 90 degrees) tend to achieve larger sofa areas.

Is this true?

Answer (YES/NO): NO